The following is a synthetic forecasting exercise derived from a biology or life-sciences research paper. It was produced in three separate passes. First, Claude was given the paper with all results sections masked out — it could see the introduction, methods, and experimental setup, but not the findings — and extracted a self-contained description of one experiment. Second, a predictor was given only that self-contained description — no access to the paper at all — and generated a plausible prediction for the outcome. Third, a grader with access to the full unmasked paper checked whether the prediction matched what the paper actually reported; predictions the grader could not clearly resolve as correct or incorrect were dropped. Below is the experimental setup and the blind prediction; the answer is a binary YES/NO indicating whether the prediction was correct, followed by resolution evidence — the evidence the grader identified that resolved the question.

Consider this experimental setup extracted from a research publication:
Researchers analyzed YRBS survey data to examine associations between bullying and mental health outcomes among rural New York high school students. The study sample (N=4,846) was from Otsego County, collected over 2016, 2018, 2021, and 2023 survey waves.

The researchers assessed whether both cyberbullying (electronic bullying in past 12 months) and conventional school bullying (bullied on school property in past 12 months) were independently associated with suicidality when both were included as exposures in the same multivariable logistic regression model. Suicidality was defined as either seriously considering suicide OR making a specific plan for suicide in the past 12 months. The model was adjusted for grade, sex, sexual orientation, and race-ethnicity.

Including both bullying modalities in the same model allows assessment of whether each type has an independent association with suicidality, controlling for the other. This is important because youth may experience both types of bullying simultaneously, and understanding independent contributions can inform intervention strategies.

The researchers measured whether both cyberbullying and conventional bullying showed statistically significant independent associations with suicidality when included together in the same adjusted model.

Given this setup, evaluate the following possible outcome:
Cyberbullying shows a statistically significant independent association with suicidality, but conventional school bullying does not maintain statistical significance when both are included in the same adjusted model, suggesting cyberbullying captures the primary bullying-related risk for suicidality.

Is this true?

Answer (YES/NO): NO